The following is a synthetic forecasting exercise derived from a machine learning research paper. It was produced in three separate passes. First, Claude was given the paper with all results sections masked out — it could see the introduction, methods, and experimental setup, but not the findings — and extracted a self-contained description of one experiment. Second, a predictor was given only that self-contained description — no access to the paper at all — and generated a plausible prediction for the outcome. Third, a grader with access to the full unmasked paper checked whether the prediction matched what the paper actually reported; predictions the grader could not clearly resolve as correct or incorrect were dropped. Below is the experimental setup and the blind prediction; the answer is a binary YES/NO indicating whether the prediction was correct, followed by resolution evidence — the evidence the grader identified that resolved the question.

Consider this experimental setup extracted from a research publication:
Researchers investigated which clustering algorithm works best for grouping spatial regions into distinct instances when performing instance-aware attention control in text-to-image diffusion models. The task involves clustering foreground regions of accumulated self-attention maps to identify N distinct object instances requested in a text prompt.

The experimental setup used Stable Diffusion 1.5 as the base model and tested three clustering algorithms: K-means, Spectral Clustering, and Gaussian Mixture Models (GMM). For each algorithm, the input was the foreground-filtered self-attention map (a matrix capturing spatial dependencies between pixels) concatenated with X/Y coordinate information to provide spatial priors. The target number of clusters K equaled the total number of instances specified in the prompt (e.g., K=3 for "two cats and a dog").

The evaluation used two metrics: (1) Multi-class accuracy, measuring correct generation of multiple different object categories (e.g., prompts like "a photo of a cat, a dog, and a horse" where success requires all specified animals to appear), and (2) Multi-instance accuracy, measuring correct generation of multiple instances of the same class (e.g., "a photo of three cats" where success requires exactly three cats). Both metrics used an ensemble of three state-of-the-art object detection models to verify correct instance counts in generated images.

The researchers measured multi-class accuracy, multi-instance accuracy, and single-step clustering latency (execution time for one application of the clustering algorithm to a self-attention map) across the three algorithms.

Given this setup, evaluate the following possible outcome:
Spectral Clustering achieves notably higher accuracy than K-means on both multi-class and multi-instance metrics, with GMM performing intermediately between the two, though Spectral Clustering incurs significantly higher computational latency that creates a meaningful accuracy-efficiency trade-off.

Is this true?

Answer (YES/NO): NO